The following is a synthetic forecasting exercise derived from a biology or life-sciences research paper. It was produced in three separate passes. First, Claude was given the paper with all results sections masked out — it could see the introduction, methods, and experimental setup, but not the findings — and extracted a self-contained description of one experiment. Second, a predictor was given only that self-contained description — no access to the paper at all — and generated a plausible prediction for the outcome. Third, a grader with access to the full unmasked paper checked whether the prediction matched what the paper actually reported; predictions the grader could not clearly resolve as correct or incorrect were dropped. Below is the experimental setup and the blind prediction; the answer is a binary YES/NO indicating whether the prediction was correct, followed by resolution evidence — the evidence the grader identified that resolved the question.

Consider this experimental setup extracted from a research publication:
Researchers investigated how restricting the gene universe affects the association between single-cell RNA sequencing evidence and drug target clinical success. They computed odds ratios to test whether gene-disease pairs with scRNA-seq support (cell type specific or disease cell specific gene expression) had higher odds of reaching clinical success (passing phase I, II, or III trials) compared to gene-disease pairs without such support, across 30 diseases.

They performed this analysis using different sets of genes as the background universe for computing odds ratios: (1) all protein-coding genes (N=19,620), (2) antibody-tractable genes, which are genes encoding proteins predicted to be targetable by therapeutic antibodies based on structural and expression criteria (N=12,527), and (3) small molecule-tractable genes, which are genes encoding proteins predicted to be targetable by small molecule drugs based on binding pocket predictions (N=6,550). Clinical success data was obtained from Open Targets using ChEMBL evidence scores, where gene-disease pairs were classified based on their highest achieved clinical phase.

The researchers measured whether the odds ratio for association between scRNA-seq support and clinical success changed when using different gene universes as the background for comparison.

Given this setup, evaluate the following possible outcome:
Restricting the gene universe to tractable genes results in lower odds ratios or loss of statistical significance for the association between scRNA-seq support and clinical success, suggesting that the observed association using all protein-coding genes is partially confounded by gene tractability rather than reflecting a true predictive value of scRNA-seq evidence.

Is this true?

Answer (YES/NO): NO